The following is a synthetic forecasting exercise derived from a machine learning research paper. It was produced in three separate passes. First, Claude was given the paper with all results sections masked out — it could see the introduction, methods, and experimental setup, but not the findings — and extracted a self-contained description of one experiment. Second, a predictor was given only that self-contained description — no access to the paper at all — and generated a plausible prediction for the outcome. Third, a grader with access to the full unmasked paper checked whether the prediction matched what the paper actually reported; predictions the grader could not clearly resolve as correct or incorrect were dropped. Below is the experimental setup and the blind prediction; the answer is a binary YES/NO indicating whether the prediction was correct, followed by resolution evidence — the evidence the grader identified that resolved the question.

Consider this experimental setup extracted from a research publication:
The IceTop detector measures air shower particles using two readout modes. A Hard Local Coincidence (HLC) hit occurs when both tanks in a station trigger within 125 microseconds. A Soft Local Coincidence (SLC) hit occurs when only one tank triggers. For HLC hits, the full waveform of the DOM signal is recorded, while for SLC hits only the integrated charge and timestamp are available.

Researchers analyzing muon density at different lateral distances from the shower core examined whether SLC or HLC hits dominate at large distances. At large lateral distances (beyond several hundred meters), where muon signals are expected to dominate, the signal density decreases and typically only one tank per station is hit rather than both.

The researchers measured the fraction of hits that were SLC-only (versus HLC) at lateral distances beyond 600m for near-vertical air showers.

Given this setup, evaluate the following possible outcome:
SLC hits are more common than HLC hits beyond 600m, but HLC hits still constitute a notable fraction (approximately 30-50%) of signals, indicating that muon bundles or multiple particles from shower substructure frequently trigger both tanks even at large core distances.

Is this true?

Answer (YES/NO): NO